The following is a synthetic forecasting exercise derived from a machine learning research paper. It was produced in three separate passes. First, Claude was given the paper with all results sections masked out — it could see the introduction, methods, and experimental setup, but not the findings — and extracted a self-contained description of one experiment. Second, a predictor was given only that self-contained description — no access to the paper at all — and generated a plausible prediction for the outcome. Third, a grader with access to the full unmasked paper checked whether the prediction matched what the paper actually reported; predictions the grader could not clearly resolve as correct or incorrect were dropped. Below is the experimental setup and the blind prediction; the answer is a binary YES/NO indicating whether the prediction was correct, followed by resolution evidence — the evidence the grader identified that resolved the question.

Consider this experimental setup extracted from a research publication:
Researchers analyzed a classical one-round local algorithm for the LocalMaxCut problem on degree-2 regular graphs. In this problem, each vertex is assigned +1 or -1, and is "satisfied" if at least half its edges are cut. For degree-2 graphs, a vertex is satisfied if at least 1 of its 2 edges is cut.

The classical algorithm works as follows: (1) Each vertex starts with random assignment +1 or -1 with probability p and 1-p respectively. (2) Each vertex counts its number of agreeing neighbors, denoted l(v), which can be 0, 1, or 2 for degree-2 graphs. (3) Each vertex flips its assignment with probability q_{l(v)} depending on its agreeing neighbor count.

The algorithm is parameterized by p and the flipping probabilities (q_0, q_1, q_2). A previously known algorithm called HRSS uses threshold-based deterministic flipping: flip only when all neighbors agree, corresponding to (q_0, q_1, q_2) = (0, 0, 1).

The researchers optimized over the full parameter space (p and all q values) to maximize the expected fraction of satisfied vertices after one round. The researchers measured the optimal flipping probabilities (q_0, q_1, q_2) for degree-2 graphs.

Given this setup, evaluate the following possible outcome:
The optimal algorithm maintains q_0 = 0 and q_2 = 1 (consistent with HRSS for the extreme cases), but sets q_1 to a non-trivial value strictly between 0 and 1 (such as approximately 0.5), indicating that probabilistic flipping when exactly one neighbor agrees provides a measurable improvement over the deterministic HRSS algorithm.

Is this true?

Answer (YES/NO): NO